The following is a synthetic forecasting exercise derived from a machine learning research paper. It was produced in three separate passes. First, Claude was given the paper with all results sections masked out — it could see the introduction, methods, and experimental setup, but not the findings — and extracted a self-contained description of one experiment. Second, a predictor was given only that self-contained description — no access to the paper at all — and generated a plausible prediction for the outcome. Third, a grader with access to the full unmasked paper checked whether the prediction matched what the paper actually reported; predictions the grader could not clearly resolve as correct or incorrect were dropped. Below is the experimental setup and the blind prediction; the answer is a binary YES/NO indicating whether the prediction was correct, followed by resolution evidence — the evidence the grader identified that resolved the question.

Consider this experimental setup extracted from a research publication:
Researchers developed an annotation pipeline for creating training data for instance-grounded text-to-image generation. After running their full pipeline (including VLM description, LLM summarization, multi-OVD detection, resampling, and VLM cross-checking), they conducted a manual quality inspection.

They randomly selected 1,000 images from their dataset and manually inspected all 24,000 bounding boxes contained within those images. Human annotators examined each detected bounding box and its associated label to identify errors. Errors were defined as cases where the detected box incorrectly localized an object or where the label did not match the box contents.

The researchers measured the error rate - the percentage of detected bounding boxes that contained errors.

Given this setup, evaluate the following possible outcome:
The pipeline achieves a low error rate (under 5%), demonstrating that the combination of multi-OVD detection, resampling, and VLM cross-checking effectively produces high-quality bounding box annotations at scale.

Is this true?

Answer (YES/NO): YES